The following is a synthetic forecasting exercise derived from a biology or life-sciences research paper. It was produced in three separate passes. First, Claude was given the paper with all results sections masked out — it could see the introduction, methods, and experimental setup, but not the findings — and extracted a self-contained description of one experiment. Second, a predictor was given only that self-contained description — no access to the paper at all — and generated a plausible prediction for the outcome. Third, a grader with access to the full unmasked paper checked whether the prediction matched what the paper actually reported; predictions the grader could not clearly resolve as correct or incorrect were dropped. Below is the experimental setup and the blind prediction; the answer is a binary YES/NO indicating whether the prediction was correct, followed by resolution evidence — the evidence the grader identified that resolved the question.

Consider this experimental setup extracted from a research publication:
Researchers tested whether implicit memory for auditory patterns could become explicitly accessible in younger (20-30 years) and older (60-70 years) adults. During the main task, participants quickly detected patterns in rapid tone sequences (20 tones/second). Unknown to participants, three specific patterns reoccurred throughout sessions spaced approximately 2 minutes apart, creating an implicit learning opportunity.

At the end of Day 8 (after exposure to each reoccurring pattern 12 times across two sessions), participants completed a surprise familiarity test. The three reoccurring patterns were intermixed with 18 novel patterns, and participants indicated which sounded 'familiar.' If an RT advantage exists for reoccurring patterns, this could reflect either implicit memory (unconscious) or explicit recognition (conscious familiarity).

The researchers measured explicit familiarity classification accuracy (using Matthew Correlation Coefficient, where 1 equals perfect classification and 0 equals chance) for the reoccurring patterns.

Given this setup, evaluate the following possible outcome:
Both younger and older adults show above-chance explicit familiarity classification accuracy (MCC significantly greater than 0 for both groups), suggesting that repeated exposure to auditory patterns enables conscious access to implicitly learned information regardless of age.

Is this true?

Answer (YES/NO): YES